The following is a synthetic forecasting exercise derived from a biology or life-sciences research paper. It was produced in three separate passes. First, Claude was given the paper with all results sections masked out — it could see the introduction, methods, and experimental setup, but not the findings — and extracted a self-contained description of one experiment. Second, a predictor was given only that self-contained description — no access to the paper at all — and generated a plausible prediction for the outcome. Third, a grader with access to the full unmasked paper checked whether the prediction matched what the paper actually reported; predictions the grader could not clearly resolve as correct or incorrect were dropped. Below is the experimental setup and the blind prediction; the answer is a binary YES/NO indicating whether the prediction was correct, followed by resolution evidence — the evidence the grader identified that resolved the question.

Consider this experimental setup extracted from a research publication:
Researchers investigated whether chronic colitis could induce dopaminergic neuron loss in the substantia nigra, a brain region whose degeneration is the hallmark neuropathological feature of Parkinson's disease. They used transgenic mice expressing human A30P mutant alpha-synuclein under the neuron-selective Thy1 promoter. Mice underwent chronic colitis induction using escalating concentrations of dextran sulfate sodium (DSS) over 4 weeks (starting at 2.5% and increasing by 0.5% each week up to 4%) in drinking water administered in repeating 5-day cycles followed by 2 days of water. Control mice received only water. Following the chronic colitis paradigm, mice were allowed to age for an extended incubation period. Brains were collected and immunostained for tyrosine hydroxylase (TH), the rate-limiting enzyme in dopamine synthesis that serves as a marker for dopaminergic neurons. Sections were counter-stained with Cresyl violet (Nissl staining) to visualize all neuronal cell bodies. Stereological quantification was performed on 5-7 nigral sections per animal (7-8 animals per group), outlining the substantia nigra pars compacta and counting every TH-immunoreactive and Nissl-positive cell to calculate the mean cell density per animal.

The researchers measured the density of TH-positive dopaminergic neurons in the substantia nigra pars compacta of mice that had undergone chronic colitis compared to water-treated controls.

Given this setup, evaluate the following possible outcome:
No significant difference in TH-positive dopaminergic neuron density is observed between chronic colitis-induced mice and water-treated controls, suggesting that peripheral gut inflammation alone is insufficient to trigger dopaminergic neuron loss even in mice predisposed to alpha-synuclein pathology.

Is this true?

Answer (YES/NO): NO